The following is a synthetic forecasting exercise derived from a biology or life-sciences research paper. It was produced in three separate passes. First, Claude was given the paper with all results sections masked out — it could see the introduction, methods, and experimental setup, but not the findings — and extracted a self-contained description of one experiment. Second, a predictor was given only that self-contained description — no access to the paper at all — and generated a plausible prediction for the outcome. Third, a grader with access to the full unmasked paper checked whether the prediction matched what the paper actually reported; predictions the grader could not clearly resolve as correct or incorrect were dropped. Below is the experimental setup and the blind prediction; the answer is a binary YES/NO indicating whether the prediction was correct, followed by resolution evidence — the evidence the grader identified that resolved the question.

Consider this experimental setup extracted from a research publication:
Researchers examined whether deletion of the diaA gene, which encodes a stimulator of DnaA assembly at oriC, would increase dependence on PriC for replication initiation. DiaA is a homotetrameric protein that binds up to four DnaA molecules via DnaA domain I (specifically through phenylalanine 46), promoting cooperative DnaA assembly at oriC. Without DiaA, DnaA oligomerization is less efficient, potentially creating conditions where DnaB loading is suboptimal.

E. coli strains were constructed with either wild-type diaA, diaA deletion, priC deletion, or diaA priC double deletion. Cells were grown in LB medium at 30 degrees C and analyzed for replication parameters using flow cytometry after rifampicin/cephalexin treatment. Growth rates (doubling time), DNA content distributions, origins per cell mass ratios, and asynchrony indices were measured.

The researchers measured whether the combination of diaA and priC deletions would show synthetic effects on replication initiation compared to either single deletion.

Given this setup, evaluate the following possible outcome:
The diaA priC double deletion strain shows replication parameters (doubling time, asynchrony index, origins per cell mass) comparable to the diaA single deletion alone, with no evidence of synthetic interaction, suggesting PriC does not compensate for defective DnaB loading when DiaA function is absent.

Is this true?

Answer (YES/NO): YES